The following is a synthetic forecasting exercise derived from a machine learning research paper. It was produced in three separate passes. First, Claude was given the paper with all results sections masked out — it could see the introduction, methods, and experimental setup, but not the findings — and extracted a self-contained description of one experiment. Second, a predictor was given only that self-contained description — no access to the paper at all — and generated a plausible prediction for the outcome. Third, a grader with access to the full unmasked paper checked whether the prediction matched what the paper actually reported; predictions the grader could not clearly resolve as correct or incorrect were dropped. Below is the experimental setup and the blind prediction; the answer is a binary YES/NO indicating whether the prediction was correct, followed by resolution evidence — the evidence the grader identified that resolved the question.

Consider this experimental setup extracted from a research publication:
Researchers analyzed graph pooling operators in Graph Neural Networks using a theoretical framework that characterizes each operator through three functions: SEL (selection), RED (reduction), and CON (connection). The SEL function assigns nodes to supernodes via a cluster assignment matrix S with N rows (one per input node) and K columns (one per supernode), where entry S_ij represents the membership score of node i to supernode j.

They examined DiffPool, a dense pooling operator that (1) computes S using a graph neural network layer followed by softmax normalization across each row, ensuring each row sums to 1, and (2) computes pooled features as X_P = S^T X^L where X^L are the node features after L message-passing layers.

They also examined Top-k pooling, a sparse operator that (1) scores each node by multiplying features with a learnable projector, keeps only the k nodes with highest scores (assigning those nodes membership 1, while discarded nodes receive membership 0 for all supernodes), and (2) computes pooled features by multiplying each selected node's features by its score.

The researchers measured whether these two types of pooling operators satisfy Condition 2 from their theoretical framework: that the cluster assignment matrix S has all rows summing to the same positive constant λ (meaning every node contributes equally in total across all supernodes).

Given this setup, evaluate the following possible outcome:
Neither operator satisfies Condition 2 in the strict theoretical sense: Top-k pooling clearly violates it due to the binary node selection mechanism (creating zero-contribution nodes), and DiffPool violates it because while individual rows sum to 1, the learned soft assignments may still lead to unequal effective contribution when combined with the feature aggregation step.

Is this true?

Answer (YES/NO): NO